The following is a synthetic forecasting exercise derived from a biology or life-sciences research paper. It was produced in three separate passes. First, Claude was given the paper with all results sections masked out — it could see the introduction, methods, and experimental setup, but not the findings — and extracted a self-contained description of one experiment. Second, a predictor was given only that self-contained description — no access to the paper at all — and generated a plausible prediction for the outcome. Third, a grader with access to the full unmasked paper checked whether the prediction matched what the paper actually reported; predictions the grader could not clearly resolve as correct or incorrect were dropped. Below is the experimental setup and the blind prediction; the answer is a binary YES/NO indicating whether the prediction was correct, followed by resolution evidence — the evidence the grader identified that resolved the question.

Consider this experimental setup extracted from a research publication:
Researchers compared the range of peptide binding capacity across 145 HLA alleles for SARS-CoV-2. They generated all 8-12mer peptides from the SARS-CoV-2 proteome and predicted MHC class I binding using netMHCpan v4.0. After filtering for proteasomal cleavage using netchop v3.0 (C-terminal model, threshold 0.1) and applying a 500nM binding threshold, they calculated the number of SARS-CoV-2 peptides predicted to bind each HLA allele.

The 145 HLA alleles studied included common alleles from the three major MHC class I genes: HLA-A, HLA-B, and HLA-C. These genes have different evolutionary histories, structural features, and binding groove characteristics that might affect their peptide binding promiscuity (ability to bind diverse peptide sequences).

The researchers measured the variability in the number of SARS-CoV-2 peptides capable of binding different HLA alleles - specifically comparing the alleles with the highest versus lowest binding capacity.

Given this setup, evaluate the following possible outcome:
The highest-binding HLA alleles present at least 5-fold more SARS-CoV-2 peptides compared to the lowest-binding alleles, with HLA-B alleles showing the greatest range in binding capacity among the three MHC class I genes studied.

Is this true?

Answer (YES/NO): NO